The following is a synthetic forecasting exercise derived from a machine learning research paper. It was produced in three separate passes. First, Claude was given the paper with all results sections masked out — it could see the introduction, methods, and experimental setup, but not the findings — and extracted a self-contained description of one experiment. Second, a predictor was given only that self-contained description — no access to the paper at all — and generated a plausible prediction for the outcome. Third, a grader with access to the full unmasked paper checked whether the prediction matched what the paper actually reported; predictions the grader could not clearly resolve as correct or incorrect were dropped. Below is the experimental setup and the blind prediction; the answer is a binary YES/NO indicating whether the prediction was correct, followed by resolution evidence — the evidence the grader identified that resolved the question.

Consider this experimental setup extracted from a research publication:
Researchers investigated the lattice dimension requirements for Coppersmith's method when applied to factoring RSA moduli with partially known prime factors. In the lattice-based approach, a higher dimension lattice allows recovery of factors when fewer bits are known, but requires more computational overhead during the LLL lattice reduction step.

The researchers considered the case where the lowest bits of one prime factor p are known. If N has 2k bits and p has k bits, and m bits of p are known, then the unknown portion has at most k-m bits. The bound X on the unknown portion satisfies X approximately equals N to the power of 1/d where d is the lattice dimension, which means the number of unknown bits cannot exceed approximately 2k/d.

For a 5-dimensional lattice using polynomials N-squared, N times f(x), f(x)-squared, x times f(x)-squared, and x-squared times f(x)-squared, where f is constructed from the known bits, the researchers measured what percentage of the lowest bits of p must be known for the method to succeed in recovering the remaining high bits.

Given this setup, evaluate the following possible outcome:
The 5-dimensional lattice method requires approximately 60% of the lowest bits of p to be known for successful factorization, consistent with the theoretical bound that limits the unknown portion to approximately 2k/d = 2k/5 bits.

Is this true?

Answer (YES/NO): YES